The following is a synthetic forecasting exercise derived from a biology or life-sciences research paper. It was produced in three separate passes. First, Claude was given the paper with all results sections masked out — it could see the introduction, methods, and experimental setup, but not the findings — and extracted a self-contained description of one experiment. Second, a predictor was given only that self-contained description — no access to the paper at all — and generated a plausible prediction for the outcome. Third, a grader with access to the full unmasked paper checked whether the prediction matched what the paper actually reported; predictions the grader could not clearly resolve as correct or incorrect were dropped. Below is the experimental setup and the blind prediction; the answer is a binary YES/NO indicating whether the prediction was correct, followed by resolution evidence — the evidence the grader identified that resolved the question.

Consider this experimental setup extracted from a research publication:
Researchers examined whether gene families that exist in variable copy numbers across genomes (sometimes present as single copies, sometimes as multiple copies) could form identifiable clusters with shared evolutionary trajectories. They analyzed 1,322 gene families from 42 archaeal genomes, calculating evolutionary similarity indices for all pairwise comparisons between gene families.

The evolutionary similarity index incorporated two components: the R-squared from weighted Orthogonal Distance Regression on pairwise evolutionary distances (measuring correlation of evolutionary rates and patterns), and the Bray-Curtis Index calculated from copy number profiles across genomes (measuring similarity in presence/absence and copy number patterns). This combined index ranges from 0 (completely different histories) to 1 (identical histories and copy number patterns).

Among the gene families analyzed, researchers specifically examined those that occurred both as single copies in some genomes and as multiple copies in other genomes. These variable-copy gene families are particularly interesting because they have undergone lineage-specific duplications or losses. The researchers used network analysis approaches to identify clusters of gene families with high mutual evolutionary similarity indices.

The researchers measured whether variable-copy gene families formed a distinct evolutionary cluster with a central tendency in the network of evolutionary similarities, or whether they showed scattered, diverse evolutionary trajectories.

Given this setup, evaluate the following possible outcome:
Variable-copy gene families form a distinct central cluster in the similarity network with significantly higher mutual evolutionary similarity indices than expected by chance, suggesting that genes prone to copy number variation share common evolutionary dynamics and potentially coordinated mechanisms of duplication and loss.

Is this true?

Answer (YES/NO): YES